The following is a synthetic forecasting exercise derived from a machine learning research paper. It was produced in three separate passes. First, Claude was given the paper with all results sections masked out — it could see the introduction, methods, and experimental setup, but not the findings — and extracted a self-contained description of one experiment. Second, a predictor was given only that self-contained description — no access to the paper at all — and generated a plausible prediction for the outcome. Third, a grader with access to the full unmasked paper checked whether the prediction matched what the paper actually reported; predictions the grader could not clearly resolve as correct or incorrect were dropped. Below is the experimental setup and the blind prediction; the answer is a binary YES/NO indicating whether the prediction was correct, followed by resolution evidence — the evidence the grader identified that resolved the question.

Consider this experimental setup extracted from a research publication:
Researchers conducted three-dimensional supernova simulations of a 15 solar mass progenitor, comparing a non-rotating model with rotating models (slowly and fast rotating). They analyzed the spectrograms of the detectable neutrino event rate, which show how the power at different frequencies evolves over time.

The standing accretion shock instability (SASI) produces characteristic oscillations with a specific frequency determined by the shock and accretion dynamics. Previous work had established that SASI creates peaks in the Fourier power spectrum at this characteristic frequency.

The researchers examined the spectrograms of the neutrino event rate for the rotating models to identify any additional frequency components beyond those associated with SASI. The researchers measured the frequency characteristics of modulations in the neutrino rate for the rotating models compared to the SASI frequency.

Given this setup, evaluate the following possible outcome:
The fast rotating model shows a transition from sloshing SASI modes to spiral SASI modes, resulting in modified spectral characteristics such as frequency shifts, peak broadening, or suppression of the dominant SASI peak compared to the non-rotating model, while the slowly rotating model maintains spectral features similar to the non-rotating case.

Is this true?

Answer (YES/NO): NO